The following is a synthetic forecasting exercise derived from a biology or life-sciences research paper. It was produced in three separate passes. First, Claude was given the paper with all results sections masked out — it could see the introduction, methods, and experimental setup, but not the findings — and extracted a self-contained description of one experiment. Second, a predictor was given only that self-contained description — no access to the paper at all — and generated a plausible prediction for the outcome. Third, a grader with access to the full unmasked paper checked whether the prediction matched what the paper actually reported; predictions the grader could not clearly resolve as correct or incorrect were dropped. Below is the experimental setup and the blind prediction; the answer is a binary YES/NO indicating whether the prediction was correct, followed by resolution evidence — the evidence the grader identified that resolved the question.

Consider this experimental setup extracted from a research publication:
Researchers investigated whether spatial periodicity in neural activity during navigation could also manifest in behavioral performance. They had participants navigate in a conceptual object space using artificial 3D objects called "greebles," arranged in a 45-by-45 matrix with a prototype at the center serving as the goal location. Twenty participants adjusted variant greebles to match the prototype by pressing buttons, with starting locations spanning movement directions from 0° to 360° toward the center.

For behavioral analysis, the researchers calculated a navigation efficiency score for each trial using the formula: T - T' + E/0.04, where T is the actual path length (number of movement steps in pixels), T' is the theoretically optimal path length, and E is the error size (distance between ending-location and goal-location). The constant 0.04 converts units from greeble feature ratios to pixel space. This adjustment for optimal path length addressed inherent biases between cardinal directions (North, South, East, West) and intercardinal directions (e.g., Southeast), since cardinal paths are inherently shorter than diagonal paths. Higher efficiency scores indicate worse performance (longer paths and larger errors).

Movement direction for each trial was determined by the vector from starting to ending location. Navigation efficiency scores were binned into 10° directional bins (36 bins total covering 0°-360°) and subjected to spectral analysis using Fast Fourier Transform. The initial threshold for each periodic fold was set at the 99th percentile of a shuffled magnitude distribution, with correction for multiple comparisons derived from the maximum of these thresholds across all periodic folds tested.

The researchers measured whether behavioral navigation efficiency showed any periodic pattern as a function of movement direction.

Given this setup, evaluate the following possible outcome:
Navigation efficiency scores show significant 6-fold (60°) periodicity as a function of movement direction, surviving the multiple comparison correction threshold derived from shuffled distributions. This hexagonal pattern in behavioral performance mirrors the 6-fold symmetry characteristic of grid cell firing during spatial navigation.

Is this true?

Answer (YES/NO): NO